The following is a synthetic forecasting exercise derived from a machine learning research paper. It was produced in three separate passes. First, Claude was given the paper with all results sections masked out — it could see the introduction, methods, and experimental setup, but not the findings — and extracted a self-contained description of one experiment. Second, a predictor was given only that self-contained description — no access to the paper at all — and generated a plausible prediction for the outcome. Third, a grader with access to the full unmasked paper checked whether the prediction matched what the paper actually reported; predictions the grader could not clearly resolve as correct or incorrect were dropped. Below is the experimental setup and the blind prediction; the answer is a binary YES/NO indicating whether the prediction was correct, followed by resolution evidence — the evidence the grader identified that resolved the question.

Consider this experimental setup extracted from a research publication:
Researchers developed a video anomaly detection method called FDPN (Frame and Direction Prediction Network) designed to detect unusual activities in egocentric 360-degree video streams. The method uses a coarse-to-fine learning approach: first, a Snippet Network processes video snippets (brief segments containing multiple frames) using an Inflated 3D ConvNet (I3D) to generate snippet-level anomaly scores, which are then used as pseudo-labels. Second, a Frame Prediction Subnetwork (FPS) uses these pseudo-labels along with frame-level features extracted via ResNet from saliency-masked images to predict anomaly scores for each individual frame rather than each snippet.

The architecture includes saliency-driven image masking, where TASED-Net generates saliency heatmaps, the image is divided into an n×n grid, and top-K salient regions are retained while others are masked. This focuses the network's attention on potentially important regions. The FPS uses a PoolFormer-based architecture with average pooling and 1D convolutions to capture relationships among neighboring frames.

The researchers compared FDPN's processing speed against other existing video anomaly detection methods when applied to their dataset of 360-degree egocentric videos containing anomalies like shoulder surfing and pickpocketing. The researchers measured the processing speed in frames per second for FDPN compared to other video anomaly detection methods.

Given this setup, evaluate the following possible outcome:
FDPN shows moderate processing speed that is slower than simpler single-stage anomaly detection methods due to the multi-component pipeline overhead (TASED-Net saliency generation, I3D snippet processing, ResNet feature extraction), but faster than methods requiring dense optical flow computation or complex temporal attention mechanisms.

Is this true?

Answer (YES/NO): NO